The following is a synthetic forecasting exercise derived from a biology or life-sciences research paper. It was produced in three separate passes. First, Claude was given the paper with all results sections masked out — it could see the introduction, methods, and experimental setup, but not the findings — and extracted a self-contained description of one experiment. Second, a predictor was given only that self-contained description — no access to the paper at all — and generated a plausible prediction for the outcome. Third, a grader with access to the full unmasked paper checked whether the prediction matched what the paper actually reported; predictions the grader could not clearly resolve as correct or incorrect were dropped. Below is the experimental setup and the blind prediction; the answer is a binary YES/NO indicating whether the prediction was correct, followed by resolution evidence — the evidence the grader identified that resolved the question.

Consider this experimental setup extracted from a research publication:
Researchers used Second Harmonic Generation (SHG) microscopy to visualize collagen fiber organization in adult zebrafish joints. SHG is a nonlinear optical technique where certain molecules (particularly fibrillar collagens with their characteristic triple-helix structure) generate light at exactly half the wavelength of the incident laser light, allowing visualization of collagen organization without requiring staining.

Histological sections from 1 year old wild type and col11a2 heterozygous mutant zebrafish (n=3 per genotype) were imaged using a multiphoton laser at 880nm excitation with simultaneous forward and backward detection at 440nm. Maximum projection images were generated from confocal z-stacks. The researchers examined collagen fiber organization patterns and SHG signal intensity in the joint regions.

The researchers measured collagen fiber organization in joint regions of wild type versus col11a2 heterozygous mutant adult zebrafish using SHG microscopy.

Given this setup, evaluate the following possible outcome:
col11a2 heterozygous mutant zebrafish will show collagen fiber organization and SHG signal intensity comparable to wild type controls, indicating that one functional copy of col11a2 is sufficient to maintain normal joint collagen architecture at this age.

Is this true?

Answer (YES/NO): NO